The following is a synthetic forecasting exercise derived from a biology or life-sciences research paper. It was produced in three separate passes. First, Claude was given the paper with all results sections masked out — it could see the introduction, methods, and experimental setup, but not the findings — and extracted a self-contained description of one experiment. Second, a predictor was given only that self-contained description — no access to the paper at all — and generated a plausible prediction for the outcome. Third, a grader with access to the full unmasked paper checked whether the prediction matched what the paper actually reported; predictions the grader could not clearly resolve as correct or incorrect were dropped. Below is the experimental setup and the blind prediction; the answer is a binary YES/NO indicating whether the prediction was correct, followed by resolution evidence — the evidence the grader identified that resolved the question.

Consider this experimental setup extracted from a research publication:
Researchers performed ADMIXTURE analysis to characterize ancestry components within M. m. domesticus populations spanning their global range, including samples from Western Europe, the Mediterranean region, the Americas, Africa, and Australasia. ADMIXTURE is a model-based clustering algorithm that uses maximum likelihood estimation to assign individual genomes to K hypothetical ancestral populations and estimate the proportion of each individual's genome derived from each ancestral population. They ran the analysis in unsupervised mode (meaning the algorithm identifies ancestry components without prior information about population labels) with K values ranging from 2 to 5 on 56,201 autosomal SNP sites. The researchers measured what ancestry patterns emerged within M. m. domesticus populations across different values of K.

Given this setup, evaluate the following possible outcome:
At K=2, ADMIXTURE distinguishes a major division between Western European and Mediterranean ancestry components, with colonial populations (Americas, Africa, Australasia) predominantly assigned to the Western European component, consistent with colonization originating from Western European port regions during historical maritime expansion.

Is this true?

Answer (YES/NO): NO